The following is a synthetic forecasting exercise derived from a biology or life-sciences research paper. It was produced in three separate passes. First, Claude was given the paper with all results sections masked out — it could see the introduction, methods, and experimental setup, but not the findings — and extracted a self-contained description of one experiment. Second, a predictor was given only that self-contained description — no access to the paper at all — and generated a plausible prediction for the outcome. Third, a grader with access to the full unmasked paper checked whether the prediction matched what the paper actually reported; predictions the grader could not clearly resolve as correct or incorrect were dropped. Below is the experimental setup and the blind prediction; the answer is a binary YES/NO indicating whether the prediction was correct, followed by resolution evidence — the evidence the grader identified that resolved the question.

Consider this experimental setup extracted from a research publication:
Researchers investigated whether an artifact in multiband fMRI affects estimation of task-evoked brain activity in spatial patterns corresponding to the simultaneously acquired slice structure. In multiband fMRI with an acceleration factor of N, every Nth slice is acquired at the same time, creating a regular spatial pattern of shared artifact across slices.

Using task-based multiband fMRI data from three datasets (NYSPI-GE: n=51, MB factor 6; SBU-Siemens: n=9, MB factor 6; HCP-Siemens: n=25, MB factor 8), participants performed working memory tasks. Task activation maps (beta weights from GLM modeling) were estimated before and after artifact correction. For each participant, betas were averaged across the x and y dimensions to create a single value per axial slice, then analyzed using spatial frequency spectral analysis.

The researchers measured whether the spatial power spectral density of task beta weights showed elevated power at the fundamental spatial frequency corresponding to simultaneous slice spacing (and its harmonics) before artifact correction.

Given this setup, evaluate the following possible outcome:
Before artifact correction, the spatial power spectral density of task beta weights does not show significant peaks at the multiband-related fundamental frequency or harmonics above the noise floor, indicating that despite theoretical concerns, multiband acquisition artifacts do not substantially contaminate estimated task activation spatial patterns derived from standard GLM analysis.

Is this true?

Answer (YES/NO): NO